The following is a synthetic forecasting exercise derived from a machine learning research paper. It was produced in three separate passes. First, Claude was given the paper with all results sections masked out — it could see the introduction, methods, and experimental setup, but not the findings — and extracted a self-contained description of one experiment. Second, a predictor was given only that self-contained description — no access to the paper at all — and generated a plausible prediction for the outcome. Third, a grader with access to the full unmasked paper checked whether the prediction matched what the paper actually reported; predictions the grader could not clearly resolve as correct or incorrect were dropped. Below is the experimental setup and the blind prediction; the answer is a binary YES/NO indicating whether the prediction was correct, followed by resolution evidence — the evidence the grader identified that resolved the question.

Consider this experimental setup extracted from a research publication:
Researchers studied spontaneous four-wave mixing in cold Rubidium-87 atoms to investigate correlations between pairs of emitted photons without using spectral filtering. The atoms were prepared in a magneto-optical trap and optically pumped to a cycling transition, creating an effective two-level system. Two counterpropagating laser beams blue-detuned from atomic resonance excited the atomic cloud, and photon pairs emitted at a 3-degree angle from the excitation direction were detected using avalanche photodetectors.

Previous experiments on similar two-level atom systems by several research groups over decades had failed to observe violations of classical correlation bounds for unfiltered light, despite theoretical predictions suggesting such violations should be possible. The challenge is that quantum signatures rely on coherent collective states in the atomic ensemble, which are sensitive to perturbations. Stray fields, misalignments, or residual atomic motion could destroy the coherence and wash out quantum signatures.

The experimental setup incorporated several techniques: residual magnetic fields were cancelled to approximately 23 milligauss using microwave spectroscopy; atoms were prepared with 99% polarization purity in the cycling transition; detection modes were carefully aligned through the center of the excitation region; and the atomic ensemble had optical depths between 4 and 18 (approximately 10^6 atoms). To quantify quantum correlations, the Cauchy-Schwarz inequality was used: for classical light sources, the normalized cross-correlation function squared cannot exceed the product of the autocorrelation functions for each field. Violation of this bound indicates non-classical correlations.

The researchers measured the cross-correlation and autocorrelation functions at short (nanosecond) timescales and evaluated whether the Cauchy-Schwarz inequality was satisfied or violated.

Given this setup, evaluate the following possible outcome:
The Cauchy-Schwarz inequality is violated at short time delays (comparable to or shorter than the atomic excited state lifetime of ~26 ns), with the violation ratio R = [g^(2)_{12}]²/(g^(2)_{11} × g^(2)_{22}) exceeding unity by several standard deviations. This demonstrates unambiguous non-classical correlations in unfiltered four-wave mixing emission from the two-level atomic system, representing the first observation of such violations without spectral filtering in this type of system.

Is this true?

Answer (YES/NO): YES